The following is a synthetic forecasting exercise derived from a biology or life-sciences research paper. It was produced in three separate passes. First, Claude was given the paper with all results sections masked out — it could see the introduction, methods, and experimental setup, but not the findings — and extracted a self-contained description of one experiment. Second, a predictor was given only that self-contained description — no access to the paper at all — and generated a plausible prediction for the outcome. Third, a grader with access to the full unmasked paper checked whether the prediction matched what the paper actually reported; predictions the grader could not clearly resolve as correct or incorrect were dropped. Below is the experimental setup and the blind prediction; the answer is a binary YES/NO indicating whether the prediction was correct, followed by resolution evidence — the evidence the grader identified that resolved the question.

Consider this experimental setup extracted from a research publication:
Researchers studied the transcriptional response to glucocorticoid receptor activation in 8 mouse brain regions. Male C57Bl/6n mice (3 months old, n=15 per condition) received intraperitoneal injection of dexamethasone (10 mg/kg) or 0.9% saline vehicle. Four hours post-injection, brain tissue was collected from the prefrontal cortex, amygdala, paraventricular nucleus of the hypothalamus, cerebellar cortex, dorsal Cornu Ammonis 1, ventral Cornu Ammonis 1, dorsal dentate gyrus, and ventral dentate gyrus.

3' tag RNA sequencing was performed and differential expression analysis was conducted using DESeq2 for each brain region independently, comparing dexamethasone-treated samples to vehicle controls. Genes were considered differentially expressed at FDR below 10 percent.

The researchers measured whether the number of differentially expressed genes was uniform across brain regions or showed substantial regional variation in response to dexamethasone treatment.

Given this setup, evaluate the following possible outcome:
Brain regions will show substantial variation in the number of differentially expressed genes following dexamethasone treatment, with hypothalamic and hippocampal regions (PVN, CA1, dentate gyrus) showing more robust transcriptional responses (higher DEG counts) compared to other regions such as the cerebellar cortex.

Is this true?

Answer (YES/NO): NO